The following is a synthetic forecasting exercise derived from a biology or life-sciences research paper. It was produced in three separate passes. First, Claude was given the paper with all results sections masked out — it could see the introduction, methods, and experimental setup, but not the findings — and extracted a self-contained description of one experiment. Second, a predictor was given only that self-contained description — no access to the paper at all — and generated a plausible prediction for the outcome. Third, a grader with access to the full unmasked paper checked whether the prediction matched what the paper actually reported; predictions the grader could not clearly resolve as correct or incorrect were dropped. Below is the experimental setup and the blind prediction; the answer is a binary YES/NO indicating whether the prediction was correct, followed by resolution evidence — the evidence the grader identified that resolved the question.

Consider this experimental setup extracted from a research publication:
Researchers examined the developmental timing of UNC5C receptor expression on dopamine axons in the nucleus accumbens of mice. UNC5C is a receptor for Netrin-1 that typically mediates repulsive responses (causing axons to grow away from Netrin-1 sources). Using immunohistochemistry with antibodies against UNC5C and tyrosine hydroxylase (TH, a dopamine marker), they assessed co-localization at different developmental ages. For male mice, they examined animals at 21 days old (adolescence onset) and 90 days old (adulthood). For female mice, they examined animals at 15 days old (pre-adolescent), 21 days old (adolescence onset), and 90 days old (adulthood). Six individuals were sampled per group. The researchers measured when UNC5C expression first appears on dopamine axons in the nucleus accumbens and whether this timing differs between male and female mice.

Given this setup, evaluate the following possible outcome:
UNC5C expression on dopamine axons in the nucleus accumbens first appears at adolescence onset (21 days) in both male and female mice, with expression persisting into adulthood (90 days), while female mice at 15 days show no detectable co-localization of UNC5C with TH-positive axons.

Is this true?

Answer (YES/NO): NO